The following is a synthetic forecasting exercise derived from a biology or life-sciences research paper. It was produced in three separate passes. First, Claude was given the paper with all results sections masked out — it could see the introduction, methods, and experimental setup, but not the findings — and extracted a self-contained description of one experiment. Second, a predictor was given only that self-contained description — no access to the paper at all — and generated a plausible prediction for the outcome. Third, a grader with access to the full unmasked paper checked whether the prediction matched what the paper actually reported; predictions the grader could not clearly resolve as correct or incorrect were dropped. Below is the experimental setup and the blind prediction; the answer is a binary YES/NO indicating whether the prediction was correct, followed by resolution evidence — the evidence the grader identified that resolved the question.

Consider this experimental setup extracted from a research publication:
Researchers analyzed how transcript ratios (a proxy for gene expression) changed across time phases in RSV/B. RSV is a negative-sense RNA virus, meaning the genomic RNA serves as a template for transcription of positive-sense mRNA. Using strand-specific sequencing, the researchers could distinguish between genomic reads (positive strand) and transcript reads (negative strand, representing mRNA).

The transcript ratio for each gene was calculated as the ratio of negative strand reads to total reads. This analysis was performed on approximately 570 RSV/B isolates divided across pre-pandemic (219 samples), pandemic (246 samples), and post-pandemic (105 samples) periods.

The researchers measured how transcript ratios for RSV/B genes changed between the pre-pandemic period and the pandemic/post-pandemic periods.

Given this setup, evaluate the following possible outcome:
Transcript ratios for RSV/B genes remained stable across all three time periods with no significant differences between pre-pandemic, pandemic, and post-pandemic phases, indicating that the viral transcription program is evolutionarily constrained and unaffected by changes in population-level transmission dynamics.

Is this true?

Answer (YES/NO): NO